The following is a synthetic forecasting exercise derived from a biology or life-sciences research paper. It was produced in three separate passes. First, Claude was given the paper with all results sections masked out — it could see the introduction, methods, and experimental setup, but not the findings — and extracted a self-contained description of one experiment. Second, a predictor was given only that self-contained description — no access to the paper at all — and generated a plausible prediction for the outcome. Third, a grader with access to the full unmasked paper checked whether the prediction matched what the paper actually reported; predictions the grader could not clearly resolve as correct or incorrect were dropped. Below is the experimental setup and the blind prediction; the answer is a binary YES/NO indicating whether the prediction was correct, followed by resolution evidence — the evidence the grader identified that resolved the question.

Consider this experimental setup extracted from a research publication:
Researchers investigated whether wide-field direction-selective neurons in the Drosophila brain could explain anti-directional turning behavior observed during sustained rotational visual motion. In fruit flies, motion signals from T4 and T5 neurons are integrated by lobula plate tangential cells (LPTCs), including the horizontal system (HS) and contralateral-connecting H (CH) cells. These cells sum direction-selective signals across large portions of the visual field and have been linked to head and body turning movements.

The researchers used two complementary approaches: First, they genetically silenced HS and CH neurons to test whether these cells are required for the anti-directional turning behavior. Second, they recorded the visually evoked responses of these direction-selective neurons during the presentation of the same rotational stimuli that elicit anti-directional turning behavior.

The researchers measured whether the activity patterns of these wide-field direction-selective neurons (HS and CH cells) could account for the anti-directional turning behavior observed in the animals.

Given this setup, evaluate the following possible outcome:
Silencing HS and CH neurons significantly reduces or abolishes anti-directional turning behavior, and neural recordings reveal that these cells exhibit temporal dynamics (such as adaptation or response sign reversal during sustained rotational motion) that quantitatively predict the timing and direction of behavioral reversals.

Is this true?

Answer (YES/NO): NO